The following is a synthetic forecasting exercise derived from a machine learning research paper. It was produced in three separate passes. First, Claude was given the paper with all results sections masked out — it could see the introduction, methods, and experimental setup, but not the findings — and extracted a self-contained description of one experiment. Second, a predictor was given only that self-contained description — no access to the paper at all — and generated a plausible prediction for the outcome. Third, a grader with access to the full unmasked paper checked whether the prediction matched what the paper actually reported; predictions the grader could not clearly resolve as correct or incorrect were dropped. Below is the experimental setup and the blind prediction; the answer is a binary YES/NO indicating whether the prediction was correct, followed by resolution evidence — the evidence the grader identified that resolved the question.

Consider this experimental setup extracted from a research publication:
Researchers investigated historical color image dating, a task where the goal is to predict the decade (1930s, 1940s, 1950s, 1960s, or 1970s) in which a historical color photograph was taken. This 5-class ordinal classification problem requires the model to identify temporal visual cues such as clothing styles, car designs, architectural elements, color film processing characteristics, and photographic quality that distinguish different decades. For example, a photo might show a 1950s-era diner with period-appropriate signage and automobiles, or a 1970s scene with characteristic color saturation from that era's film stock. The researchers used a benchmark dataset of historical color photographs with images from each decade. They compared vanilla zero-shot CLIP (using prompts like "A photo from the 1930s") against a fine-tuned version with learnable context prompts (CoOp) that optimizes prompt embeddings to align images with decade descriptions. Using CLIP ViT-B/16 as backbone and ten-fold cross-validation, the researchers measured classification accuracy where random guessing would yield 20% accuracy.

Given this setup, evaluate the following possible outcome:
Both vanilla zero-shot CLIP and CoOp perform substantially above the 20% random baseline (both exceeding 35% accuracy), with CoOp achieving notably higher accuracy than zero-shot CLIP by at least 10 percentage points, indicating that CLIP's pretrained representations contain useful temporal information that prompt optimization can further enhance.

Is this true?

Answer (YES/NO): NO